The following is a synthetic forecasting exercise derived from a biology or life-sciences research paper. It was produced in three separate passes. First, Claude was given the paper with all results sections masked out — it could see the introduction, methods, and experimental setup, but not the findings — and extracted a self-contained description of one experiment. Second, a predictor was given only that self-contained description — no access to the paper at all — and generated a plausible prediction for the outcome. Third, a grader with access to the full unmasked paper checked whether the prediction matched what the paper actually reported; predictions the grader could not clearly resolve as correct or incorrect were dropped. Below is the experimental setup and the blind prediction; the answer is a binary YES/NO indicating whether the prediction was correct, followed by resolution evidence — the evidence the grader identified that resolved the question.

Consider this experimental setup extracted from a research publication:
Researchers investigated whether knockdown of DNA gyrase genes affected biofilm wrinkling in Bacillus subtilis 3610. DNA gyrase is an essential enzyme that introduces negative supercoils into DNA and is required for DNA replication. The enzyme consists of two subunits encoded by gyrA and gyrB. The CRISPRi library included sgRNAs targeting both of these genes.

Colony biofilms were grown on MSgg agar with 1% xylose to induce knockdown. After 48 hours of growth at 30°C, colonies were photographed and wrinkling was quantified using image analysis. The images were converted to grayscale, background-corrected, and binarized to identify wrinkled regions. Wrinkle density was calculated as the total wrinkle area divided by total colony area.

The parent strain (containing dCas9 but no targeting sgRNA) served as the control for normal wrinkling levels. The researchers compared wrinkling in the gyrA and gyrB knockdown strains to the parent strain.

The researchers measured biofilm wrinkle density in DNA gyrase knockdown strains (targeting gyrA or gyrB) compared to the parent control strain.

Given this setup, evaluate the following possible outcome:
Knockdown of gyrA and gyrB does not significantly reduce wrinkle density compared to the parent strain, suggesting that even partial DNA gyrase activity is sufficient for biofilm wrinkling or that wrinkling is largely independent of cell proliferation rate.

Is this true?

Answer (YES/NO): NO